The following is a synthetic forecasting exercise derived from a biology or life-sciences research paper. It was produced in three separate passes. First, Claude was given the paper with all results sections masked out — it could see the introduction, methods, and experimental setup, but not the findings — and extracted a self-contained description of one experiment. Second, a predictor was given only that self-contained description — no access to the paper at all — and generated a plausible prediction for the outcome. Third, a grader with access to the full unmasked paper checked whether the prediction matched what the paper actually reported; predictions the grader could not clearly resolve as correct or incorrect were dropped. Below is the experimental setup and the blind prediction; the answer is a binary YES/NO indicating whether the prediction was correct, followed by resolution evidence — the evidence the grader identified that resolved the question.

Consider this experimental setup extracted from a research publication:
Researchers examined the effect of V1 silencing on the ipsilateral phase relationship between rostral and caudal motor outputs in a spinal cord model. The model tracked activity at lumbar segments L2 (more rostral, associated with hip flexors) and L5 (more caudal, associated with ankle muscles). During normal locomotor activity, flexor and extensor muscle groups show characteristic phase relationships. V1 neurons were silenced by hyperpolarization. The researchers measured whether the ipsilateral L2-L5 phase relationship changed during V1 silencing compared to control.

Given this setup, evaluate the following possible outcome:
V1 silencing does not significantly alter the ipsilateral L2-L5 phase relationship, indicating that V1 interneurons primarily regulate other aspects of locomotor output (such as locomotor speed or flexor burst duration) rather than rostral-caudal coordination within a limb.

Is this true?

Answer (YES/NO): YES